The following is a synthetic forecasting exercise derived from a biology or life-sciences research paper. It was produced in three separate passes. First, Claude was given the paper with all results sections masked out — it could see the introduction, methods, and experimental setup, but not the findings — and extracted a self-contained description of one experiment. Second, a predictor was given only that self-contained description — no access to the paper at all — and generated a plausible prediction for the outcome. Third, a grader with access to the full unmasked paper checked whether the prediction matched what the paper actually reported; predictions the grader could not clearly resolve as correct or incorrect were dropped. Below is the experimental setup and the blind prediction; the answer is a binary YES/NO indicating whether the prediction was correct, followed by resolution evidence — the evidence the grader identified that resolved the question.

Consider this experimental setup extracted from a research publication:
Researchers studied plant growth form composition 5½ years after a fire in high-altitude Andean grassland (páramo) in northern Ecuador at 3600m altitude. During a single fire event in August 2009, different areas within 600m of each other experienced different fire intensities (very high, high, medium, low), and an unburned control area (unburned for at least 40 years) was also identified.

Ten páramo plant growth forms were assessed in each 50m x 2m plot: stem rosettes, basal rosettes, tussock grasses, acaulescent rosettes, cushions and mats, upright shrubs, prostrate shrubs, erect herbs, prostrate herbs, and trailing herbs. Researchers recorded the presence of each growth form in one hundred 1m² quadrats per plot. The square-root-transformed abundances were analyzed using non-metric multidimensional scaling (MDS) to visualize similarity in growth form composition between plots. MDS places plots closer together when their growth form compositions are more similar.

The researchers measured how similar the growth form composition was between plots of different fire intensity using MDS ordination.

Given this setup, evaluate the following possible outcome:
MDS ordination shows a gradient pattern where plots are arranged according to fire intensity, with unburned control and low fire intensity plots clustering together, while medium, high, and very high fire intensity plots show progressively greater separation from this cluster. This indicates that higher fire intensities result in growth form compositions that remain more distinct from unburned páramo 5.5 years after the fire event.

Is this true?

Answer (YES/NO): NO